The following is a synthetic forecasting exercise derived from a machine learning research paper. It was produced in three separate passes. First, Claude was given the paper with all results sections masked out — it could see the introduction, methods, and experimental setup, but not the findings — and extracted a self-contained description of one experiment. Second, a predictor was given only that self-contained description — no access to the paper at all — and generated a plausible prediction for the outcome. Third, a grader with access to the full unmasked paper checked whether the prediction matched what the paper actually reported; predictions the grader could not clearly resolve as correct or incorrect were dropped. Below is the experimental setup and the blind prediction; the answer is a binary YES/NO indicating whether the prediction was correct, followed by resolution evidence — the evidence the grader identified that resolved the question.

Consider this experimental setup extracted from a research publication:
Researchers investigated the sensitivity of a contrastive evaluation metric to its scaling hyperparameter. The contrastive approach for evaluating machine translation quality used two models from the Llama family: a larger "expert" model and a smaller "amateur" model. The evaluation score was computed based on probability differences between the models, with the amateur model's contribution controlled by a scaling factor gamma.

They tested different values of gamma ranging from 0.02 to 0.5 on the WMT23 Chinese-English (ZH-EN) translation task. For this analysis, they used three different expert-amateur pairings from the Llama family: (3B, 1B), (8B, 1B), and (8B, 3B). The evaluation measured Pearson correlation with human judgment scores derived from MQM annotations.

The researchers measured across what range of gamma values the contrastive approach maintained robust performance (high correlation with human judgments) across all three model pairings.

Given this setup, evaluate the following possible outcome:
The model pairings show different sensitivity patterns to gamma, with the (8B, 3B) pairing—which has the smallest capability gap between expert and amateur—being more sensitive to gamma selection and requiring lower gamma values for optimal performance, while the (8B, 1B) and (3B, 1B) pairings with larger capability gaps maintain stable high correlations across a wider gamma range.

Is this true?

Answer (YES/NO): NO